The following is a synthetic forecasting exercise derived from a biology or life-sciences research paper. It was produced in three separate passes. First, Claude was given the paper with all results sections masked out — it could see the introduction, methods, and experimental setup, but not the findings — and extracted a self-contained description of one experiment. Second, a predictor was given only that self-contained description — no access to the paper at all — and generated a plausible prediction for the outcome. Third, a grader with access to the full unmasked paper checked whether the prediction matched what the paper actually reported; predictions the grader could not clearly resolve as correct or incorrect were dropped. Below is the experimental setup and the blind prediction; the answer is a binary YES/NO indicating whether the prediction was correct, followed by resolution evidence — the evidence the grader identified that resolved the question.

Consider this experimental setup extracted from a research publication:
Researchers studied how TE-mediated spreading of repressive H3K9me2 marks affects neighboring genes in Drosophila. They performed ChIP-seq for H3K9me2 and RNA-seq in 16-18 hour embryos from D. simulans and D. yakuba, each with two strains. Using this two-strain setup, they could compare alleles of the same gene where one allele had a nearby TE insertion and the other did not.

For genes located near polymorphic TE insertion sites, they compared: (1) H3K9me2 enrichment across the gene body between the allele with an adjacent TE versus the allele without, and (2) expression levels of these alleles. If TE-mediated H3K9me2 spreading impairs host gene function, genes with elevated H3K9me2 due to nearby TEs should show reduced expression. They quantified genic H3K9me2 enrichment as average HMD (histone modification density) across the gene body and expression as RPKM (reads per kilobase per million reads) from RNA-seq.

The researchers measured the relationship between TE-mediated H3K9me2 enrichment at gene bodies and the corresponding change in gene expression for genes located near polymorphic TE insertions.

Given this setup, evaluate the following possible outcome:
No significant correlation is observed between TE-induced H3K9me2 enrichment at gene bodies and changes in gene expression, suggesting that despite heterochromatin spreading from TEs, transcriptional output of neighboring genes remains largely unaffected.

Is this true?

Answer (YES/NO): YES